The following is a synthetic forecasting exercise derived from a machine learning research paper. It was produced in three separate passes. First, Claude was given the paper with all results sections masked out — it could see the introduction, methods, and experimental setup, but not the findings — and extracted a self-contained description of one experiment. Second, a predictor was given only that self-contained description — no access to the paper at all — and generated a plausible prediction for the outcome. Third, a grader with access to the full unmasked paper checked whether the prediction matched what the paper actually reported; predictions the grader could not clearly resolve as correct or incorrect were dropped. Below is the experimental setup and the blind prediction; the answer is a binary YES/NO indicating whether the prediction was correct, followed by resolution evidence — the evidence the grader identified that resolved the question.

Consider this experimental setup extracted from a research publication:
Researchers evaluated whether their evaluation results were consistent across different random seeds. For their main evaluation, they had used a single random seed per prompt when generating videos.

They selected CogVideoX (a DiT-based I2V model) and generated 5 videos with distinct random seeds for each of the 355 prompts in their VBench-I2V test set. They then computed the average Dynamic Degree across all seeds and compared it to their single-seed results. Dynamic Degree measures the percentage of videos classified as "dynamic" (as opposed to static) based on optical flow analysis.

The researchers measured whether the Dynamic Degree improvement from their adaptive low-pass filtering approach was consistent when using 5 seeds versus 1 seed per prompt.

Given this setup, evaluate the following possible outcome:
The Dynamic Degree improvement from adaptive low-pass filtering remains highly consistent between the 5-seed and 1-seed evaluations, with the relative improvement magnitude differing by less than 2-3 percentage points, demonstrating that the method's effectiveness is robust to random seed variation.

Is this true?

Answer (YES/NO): YES